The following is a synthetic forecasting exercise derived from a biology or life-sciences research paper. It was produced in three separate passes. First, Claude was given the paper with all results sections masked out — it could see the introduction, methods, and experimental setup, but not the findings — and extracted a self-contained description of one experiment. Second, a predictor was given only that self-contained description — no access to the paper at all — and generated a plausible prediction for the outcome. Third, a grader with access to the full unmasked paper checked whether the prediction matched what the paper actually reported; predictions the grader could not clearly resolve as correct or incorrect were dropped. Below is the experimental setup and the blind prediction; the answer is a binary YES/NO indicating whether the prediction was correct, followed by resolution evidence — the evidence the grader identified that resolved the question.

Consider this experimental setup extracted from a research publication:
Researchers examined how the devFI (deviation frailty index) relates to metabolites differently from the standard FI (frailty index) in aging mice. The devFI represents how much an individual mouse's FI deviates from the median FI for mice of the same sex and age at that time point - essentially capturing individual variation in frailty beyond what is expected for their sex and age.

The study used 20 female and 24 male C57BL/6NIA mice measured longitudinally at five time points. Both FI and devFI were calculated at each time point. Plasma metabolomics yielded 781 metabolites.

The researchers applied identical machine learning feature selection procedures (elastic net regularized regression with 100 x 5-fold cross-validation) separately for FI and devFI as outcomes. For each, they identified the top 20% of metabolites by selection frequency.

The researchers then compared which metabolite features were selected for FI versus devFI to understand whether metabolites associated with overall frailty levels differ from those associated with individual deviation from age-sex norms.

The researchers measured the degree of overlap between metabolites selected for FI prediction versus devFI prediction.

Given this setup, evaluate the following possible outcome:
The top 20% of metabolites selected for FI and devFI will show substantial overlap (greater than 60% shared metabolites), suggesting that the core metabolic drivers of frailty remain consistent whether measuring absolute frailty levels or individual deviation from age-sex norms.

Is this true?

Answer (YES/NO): NO